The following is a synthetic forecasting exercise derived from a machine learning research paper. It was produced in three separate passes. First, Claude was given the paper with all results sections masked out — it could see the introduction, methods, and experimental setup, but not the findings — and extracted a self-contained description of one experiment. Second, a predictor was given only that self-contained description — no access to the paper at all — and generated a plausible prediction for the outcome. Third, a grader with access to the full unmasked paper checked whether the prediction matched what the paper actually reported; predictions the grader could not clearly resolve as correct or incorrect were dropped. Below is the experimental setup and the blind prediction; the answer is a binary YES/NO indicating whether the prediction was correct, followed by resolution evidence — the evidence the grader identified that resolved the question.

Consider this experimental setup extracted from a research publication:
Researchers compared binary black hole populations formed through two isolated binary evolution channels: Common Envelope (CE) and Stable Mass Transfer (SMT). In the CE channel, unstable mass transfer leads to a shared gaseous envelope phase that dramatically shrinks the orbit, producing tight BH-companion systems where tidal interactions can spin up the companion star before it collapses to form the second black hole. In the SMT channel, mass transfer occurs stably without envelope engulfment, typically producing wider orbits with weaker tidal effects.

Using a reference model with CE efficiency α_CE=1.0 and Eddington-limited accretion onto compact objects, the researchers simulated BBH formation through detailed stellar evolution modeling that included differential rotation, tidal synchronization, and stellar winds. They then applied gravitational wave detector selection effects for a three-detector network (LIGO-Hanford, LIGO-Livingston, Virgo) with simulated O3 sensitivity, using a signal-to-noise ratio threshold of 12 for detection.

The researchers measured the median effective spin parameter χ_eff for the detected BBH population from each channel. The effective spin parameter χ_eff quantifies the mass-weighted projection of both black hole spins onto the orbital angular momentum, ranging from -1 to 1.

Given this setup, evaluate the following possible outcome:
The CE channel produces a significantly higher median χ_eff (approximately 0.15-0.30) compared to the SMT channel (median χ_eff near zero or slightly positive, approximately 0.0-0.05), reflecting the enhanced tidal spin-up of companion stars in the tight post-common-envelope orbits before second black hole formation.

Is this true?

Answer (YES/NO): NO